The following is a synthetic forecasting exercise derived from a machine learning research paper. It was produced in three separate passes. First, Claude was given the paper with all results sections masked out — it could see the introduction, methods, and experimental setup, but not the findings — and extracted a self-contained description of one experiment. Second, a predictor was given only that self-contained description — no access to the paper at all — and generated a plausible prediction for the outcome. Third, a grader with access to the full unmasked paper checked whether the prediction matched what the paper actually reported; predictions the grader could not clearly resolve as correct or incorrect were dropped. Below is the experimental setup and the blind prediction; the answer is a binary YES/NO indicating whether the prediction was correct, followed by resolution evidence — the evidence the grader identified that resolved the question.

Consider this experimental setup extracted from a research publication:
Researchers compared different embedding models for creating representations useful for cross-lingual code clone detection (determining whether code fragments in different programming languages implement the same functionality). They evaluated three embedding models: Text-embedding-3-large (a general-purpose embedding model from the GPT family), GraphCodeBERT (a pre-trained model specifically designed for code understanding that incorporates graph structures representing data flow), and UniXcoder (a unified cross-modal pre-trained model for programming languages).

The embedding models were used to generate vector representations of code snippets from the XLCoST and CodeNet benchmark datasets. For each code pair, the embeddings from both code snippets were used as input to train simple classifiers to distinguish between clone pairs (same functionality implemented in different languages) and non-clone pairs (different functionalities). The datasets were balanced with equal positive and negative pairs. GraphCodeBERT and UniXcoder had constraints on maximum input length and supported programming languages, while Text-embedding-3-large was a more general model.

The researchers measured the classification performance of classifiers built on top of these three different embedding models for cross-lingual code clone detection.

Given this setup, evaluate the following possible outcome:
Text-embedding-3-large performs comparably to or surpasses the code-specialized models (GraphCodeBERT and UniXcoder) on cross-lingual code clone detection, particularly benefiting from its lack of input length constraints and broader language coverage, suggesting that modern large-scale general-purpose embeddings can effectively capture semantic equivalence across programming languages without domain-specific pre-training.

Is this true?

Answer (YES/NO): YES